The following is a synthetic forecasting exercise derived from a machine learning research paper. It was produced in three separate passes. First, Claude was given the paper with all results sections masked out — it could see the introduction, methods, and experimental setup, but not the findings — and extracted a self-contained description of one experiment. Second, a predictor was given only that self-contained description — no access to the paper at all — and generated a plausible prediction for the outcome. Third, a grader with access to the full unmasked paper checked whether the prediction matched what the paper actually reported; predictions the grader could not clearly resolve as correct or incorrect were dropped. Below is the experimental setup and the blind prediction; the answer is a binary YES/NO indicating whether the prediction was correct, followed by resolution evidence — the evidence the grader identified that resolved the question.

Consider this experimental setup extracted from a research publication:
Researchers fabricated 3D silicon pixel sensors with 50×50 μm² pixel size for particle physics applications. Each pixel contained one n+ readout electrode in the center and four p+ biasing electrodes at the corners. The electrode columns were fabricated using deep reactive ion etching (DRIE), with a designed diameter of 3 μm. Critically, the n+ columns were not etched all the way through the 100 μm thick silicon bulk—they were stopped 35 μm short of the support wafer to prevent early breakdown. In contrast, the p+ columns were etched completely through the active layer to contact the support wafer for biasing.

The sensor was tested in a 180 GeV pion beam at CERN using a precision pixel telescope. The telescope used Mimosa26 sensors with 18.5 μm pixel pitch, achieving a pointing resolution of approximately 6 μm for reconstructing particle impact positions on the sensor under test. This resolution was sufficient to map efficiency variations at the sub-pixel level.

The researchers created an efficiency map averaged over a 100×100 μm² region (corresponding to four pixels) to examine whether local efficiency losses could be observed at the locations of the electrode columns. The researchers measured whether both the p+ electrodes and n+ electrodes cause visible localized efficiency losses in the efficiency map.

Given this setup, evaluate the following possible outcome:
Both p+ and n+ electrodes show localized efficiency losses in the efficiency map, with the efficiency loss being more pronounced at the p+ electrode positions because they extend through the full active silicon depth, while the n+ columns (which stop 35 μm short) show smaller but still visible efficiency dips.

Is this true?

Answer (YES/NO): NO